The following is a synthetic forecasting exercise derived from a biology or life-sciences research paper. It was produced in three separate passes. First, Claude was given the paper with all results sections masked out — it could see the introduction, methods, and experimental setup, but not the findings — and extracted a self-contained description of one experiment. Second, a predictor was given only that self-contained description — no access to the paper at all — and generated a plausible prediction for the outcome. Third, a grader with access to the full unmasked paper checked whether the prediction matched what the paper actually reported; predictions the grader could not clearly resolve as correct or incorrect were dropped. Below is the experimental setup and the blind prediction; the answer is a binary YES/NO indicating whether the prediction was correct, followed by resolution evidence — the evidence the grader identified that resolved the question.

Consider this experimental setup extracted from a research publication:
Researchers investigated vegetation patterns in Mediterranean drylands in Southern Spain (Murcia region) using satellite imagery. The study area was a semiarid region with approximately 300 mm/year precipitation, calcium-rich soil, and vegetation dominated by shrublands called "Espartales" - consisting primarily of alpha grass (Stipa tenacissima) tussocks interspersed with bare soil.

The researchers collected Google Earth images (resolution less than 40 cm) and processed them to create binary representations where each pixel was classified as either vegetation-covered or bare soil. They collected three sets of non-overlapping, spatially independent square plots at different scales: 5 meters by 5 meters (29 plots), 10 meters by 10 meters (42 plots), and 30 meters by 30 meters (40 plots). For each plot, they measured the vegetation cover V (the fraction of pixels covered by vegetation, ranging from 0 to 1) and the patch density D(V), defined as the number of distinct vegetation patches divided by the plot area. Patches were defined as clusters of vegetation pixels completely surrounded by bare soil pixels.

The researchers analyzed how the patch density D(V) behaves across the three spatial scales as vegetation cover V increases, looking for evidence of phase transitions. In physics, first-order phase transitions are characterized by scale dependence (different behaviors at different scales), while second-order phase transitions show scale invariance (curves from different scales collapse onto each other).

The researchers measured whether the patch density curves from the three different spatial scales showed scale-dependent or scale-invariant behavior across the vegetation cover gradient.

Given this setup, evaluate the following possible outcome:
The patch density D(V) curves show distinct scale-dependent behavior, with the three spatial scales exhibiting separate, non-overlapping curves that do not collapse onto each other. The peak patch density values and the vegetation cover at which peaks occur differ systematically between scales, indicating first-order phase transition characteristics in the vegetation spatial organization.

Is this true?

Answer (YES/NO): NO